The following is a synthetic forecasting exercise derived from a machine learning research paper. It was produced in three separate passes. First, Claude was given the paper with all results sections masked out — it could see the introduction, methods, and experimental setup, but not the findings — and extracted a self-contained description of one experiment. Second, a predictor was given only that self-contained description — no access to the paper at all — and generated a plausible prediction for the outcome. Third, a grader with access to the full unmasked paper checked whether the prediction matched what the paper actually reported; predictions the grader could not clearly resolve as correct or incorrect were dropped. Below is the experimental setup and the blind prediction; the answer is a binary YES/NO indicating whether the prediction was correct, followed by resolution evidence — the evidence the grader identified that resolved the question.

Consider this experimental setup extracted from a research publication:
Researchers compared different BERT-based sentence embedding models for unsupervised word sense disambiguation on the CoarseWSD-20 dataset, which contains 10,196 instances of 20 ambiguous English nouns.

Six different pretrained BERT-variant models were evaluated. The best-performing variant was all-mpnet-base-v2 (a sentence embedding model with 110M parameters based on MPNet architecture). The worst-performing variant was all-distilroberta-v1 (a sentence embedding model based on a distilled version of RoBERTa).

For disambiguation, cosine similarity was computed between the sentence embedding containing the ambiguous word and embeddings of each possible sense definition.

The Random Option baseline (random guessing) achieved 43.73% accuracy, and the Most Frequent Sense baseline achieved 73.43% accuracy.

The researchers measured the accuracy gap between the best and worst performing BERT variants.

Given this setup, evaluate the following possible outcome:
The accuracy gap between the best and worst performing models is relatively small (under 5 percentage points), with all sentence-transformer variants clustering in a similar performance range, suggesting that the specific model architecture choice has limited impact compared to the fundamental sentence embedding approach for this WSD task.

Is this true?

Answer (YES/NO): NO